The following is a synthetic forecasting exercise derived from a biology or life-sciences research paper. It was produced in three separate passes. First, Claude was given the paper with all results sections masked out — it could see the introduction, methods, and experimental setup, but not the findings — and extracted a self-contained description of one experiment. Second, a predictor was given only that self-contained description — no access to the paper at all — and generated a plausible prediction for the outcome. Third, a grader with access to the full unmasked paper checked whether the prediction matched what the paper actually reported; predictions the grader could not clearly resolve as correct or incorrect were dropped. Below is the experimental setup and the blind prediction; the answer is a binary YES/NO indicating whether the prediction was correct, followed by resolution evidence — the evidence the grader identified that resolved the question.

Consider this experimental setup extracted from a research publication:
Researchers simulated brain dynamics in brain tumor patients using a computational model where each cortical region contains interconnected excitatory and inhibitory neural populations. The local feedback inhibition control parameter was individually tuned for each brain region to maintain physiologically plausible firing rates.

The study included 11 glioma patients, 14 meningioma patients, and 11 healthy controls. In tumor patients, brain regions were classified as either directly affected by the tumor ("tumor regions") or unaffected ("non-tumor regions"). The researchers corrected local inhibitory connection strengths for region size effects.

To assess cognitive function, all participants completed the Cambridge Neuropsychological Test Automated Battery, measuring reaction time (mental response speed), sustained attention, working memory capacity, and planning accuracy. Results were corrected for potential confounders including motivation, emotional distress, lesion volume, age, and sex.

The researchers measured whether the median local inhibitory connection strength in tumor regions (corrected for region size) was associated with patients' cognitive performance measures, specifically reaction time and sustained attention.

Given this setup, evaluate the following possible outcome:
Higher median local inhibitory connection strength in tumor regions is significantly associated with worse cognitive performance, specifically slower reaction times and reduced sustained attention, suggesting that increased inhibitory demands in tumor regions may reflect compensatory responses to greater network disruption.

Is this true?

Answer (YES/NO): YES